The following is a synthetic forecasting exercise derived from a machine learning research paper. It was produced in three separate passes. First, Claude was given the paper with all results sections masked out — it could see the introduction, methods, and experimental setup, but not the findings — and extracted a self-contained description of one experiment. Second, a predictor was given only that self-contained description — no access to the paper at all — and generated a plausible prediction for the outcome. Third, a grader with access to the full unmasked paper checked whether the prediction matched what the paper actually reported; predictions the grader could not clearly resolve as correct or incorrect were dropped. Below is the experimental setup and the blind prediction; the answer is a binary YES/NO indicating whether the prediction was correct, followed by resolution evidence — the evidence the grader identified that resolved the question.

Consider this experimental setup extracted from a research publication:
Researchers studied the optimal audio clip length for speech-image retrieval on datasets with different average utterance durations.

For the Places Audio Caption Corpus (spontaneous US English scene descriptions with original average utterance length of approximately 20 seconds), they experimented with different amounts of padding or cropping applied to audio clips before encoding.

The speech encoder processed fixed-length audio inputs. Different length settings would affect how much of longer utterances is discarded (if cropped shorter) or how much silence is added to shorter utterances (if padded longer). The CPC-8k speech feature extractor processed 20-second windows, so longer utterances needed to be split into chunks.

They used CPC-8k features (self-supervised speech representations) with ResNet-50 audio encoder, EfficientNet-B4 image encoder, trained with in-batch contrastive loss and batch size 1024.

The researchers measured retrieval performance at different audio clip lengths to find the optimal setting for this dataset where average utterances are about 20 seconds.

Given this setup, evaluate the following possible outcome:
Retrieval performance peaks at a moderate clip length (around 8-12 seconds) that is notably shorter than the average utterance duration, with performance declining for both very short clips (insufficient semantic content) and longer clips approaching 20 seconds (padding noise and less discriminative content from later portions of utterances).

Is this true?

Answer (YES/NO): NO